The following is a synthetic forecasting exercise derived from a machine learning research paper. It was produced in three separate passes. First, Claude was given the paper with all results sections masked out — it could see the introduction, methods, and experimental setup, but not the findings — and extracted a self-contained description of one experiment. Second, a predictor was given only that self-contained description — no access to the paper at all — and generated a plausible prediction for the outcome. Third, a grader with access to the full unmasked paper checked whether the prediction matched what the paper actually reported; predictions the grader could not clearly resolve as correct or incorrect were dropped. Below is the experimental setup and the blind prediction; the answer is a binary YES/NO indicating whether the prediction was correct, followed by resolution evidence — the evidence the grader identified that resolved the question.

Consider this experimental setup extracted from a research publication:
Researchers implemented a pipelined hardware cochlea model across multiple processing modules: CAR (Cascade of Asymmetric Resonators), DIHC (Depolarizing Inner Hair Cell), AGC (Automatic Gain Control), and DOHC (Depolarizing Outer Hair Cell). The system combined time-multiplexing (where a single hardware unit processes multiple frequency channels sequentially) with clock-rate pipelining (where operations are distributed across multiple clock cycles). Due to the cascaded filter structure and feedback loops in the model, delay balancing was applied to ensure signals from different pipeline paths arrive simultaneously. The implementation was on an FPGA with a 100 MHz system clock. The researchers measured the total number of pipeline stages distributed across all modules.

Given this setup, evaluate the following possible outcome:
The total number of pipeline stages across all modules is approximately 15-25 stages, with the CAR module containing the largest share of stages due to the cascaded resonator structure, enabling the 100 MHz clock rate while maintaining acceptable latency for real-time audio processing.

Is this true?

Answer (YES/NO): NO